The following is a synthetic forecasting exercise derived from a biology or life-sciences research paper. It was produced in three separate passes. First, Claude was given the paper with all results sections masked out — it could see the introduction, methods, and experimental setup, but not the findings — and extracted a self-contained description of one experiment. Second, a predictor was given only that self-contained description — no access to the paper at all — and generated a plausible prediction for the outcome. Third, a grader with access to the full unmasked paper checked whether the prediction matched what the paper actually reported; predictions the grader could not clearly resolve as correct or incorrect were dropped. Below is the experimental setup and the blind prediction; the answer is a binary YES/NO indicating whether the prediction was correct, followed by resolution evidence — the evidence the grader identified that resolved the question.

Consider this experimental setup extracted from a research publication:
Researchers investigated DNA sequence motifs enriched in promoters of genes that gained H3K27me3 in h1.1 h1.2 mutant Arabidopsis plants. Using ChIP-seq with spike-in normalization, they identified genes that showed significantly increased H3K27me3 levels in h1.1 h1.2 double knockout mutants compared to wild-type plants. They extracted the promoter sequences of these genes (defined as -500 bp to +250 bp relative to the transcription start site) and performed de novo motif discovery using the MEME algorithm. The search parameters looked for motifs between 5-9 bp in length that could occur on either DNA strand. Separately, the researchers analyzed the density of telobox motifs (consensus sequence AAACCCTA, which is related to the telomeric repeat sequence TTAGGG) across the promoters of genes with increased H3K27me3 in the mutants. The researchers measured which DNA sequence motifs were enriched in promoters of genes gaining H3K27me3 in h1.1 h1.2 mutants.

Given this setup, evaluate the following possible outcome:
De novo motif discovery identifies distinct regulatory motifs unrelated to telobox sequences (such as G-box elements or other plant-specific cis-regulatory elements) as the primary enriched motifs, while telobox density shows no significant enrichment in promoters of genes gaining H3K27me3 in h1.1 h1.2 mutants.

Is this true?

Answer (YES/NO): NO